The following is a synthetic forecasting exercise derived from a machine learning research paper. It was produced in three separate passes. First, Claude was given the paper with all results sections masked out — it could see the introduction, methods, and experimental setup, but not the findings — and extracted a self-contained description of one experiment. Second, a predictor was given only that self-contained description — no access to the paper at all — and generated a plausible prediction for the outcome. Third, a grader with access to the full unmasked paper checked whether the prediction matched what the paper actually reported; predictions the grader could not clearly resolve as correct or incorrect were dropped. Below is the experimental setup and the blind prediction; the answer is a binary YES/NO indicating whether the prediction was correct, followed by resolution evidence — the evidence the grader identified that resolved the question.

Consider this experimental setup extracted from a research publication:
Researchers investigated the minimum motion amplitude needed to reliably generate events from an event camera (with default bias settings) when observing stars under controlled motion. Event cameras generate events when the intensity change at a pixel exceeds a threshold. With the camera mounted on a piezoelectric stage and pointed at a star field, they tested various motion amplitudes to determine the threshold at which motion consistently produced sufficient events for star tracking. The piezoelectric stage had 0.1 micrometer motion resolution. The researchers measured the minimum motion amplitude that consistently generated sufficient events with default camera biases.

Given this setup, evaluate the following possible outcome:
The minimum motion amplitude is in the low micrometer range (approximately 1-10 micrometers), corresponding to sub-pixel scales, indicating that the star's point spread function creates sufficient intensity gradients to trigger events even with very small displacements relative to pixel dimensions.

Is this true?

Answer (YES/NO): NO